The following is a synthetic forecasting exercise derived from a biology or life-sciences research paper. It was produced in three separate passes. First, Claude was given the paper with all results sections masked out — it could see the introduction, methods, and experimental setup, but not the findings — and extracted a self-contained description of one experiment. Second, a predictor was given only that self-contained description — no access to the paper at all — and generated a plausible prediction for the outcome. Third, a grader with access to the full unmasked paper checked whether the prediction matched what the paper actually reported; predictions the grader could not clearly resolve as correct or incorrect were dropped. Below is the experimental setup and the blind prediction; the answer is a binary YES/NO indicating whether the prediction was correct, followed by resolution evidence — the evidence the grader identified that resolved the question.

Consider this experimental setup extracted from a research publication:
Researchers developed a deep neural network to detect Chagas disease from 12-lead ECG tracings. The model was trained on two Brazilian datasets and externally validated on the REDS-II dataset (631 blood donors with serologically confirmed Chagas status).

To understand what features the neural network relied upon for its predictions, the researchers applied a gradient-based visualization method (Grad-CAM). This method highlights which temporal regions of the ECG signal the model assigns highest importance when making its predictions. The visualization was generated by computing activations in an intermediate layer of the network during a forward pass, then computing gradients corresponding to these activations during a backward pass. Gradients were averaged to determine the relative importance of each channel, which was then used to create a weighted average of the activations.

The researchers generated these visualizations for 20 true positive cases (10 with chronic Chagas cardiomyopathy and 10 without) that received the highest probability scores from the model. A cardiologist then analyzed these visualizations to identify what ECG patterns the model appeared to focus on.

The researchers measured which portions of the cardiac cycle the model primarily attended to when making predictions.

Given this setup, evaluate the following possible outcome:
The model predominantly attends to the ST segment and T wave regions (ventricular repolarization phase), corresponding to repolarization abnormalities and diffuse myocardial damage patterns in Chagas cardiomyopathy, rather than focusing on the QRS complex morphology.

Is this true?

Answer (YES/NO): NO